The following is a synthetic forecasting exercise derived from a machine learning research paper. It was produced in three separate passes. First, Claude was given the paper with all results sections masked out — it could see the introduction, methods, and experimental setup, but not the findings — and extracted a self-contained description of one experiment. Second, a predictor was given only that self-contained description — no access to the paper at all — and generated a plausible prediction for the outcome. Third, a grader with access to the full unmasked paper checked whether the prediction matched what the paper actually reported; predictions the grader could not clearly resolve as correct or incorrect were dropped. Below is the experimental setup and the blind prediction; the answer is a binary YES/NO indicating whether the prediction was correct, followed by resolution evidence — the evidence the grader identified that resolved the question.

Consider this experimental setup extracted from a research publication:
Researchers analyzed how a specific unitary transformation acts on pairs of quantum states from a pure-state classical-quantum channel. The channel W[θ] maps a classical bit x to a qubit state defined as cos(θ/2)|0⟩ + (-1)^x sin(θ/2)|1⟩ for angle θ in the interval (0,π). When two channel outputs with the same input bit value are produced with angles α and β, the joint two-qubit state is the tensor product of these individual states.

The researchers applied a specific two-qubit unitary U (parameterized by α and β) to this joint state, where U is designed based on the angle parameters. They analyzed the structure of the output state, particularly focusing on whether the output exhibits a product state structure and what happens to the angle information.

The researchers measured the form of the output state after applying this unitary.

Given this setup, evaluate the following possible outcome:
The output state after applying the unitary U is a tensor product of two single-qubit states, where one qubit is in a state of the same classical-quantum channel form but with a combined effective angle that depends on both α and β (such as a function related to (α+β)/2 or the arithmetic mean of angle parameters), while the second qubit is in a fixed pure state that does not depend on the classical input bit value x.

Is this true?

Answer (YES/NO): NO